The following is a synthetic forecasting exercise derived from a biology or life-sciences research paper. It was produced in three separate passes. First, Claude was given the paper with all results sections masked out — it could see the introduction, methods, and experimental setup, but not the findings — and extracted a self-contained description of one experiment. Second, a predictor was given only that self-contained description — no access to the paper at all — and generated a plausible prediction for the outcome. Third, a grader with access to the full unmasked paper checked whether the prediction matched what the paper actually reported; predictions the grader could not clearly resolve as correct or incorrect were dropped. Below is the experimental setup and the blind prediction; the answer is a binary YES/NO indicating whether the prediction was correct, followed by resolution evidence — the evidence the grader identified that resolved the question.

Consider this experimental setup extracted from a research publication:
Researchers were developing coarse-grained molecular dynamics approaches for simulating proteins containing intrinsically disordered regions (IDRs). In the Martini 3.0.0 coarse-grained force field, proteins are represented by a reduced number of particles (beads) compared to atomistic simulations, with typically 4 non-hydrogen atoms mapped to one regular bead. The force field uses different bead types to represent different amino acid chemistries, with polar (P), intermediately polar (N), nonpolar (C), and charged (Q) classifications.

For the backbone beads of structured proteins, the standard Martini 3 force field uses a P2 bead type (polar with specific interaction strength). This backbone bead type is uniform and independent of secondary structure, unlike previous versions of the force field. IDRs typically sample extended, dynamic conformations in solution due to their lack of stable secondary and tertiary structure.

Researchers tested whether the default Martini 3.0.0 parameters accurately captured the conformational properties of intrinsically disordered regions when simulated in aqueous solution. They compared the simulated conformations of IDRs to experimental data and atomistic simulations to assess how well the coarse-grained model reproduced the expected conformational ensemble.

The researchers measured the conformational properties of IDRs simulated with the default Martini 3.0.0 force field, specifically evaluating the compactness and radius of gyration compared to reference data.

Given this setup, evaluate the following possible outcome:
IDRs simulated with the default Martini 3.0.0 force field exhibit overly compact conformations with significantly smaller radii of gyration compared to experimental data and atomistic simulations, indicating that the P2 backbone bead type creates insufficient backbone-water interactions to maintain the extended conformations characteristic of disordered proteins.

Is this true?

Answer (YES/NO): YES